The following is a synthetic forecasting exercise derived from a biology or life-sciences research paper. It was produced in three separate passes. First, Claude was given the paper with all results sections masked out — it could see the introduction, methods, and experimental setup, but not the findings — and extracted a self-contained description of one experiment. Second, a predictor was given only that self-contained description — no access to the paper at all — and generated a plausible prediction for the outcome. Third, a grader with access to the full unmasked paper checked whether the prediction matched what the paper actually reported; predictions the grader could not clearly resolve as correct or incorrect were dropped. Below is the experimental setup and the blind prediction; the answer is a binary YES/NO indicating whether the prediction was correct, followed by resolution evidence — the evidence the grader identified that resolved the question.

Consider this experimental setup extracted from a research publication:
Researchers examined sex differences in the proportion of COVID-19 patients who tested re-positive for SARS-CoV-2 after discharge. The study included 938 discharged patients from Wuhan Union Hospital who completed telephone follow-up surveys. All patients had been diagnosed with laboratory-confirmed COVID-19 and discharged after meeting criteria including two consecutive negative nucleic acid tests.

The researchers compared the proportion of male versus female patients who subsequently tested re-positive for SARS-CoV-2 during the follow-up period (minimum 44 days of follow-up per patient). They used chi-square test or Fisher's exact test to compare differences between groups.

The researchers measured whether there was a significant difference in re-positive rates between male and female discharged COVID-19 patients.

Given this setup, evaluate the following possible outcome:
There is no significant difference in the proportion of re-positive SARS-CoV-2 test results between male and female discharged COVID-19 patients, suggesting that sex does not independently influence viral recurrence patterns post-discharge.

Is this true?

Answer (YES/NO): YES